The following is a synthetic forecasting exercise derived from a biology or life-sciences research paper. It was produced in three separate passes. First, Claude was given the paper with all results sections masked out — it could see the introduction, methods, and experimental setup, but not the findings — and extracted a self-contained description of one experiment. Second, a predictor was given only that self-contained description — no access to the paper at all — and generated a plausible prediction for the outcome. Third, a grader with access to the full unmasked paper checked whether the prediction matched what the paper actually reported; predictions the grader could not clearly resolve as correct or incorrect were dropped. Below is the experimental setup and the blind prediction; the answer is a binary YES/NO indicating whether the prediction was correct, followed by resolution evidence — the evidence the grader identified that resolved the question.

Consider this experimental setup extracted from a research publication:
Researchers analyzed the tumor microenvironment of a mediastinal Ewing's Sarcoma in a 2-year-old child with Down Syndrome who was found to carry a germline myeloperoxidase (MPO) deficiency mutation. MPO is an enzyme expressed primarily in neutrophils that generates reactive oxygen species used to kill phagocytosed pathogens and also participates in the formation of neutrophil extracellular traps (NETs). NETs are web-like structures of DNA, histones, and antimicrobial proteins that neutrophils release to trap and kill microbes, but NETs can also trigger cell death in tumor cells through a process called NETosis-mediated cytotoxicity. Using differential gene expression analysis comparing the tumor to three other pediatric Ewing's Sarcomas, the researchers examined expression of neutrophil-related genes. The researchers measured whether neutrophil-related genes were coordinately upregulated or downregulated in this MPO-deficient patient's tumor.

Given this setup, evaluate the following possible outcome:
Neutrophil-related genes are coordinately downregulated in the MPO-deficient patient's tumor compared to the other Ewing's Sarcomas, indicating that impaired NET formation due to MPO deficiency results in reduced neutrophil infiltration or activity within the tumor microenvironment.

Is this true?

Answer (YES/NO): NO